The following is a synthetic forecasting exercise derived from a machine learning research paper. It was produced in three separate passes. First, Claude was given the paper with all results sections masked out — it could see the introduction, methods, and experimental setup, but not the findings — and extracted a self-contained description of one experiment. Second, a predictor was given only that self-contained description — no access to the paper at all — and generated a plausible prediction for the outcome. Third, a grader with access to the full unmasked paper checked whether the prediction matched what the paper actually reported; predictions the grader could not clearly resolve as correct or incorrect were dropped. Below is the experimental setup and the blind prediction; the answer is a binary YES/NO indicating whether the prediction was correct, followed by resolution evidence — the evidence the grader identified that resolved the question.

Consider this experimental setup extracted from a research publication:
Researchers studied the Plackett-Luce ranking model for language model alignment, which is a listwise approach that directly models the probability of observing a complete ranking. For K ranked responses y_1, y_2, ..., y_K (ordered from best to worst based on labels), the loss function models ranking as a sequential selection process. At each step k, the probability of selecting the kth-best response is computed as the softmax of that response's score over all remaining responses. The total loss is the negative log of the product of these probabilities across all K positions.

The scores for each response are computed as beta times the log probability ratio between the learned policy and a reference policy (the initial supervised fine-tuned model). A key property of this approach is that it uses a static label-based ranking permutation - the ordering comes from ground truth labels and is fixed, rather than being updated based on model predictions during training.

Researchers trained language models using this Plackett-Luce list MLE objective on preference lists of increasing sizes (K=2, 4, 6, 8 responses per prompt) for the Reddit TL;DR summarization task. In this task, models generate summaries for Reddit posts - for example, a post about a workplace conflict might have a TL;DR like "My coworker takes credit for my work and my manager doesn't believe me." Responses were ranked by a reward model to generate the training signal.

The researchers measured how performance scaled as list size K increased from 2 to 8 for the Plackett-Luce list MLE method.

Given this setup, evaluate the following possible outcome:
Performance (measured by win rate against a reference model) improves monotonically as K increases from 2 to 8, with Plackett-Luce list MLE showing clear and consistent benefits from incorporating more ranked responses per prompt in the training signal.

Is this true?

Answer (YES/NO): NO